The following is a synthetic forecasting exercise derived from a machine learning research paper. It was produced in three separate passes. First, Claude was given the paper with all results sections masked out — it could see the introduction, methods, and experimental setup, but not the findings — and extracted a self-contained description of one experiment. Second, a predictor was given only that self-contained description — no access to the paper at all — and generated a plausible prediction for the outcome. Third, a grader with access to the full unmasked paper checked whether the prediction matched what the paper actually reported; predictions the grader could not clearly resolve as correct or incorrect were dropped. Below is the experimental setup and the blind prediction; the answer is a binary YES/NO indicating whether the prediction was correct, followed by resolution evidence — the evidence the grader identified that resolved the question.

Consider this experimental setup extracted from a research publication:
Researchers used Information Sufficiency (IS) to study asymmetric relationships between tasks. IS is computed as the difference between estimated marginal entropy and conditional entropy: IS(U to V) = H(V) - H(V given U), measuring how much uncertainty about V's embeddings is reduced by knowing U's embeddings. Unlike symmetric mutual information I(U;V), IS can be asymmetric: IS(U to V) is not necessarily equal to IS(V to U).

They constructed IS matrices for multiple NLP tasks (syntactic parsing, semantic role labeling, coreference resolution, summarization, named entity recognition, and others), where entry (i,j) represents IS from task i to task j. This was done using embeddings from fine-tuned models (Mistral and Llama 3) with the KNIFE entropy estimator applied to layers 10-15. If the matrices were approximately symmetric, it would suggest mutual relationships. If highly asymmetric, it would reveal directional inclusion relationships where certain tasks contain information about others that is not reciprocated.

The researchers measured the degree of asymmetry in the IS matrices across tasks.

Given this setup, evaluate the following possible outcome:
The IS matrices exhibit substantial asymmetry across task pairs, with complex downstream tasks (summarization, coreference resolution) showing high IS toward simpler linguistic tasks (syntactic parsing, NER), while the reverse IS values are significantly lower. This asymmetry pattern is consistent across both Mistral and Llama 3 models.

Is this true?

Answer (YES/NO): NO